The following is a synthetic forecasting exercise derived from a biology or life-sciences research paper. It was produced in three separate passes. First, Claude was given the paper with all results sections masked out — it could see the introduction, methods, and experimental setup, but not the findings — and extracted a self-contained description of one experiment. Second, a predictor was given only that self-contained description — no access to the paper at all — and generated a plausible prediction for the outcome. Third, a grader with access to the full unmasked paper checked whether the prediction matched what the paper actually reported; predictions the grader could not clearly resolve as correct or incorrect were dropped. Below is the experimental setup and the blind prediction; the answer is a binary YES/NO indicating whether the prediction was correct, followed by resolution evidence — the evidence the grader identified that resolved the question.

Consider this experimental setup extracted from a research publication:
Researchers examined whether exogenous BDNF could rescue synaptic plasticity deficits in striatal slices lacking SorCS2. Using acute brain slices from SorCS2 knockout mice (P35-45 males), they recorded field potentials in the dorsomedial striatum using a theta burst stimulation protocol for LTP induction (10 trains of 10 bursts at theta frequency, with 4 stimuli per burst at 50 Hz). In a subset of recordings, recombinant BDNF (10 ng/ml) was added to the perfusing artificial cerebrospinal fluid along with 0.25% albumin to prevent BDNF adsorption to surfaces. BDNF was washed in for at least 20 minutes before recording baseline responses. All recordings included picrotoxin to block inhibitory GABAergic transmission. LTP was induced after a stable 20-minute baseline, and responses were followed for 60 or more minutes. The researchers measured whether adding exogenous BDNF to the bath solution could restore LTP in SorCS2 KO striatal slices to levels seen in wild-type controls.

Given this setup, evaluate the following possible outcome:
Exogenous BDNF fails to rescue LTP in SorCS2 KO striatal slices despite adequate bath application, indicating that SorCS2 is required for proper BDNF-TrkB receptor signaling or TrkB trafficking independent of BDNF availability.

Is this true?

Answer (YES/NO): NO